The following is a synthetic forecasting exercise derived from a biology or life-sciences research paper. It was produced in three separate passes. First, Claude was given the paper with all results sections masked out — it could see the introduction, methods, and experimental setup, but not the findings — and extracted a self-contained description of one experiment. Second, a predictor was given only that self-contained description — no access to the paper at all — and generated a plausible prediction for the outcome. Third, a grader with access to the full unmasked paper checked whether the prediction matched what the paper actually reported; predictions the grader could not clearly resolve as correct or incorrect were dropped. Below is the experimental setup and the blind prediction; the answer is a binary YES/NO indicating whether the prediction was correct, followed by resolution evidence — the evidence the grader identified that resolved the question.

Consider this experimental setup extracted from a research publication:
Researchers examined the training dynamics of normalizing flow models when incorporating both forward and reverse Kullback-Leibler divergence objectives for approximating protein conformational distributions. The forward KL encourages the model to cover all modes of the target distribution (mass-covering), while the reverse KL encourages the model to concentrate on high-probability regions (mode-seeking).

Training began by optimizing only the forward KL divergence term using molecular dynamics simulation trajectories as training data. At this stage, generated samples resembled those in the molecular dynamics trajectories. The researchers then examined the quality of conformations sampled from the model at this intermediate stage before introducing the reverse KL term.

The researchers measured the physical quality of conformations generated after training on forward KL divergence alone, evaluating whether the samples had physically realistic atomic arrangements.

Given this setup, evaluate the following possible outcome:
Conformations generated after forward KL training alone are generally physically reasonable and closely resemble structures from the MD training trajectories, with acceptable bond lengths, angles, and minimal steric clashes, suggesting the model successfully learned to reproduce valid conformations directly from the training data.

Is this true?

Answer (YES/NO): NO